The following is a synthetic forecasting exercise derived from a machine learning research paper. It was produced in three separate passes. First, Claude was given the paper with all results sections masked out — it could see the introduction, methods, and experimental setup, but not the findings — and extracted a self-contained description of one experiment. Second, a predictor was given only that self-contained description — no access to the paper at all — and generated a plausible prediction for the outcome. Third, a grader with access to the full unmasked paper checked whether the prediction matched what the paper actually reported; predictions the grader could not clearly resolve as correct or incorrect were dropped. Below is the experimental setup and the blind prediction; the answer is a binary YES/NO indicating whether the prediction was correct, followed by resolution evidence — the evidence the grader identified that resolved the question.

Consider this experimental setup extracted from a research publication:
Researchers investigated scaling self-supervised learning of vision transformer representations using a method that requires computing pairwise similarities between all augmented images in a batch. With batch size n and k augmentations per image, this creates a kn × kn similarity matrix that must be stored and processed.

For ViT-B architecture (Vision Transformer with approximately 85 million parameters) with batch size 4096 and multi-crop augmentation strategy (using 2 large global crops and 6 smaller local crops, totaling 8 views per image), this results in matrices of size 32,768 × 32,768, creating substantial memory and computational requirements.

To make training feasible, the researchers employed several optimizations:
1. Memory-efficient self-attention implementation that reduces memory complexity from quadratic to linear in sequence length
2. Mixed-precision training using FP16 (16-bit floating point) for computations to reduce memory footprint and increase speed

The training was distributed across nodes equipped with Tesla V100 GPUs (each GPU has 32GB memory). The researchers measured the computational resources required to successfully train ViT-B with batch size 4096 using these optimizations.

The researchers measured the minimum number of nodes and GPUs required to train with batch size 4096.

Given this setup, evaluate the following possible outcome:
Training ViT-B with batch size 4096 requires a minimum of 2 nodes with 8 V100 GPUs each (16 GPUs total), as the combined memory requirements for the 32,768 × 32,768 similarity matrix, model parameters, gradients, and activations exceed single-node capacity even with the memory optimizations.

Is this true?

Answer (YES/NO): YES